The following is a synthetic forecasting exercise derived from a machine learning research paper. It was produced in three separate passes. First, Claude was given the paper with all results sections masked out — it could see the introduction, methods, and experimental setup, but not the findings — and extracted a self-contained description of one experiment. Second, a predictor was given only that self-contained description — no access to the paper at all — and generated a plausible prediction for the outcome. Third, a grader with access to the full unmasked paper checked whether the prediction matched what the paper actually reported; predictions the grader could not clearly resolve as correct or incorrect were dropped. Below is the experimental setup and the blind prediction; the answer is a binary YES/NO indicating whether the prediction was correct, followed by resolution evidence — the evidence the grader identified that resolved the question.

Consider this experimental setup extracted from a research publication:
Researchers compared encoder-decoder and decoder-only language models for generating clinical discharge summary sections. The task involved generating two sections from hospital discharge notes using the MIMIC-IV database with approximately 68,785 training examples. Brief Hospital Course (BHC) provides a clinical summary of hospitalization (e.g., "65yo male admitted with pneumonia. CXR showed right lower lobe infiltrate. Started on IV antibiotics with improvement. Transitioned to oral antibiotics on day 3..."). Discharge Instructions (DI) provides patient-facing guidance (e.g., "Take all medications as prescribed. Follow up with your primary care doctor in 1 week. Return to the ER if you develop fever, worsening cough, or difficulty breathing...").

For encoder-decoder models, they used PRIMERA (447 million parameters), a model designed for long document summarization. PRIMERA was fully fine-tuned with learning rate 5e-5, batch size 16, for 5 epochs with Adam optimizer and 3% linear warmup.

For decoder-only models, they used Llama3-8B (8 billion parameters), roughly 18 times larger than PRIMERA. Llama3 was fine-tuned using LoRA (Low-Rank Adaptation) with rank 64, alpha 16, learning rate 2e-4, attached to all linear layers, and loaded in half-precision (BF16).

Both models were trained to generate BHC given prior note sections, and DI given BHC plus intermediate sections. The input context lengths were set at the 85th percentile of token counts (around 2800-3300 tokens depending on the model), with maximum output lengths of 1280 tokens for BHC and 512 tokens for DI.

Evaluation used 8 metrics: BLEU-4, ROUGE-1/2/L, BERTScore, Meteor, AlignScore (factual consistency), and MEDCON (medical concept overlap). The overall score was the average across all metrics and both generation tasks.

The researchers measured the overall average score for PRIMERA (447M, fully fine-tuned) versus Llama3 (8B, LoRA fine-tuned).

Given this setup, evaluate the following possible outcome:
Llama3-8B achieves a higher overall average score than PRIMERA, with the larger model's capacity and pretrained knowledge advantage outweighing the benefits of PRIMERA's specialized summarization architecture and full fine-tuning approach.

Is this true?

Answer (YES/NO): NO